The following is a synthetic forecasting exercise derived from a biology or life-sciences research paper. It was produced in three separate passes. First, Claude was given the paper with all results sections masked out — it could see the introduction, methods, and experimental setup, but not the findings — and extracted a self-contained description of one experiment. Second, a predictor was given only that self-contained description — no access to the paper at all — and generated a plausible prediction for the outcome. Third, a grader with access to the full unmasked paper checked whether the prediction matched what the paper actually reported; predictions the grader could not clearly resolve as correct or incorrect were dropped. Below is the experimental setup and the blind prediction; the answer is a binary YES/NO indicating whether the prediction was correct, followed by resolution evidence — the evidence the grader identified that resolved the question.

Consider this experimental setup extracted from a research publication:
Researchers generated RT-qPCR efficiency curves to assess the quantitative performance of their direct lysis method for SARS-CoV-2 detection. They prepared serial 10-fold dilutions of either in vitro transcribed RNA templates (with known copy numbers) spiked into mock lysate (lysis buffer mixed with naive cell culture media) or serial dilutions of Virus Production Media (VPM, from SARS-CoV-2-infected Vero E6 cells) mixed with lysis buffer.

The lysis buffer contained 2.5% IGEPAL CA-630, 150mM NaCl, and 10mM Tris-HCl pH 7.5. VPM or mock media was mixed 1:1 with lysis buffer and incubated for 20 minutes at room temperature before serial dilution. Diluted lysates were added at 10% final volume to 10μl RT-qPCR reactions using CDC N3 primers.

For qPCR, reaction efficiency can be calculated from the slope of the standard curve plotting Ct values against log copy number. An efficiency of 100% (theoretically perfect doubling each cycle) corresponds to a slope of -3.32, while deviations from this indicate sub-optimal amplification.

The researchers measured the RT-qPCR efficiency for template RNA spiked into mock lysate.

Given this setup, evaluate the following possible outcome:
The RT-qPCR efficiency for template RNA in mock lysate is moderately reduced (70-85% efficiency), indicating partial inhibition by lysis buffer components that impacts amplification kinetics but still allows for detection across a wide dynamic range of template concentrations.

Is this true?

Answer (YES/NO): NO